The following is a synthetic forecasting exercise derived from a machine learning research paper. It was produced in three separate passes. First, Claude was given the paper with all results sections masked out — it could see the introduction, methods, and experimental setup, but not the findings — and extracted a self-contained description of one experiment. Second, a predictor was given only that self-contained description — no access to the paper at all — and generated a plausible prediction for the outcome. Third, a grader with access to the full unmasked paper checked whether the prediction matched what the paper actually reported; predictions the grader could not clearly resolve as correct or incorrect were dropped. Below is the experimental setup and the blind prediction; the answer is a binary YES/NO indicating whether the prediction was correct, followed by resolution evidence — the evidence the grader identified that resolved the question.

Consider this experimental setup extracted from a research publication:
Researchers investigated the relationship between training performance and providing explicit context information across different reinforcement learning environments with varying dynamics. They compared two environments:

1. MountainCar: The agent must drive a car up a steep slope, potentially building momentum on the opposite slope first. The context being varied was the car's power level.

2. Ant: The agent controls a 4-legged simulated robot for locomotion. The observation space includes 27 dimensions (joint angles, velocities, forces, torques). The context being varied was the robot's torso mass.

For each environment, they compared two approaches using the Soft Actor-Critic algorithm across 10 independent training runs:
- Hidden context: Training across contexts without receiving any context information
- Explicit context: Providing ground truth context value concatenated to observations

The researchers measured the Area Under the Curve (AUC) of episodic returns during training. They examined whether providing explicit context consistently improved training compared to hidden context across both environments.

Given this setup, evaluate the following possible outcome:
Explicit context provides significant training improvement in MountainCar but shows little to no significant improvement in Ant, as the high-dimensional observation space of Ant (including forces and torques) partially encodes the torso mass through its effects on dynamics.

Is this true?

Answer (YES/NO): NO